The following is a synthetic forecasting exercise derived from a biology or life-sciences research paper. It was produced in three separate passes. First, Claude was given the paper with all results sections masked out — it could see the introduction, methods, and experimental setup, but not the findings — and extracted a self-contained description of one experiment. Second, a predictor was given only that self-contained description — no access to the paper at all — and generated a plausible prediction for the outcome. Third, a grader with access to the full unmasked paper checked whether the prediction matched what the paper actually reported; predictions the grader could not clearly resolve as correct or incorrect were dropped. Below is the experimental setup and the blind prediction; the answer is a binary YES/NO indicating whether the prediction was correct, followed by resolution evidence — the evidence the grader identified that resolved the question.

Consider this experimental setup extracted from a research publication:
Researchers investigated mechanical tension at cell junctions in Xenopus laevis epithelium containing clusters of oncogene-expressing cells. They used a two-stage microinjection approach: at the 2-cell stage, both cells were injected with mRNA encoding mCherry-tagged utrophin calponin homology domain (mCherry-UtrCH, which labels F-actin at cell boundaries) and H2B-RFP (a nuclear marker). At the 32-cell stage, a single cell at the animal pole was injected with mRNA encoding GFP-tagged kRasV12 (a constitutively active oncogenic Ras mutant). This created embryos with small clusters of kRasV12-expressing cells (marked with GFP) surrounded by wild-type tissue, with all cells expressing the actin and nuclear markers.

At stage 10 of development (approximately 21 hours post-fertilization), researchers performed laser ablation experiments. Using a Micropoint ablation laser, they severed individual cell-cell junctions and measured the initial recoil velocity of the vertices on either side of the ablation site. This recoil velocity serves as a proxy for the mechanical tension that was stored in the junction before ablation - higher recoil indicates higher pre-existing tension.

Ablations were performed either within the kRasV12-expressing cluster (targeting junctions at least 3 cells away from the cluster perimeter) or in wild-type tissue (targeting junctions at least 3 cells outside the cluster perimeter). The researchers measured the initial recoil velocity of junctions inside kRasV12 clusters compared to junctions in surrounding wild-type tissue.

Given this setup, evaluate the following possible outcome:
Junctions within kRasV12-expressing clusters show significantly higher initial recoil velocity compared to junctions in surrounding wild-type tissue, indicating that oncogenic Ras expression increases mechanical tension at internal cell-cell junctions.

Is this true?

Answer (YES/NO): YES